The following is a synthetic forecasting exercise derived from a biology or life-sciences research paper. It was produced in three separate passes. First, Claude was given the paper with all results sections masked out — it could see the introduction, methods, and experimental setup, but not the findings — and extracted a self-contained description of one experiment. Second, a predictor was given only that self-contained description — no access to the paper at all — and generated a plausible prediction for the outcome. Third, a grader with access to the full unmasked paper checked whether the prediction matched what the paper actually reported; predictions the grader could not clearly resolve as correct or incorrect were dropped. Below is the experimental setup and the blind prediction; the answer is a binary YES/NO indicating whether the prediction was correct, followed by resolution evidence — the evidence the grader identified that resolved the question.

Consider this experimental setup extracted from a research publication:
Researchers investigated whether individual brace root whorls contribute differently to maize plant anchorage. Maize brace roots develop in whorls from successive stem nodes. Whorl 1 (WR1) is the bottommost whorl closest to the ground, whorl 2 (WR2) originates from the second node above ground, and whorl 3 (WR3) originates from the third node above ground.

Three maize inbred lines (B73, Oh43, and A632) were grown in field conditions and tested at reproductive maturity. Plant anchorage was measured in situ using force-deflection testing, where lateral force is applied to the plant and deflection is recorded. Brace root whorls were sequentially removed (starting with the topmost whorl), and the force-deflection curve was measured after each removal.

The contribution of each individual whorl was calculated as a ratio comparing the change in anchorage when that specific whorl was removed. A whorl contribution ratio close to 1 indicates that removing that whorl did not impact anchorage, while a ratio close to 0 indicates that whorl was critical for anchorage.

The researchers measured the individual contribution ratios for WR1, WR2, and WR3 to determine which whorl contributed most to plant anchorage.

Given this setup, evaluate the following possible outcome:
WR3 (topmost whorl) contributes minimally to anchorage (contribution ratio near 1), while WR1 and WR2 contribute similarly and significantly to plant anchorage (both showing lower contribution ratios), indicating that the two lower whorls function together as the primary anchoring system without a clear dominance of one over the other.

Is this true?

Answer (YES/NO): NO